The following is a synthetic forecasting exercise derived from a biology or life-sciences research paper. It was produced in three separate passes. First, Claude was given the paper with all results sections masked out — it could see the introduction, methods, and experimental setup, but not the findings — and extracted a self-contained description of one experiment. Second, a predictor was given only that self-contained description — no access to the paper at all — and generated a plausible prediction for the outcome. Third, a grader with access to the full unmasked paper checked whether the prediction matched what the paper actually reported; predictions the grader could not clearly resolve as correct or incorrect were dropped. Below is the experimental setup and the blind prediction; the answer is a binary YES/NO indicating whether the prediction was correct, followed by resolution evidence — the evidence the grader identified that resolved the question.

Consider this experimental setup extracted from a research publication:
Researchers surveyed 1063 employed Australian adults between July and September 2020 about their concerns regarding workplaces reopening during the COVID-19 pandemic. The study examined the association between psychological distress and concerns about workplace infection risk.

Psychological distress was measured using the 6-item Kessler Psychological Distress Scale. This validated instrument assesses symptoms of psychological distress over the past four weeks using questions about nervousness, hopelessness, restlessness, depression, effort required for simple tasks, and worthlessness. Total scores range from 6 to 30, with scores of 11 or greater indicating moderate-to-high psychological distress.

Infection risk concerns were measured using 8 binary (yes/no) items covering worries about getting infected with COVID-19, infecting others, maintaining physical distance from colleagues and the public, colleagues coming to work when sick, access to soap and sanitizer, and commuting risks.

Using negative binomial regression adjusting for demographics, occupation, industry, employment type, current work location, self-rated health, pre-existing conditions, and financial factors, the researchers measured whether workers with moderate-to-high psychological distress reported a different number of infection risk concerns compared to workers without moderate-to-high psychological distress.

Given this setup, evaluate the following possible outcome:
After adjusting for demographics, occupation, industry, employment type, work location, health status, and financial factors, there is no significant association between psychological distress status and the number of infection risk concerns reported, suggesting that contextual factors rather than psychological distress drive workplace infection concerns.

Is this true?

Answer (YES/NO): NO